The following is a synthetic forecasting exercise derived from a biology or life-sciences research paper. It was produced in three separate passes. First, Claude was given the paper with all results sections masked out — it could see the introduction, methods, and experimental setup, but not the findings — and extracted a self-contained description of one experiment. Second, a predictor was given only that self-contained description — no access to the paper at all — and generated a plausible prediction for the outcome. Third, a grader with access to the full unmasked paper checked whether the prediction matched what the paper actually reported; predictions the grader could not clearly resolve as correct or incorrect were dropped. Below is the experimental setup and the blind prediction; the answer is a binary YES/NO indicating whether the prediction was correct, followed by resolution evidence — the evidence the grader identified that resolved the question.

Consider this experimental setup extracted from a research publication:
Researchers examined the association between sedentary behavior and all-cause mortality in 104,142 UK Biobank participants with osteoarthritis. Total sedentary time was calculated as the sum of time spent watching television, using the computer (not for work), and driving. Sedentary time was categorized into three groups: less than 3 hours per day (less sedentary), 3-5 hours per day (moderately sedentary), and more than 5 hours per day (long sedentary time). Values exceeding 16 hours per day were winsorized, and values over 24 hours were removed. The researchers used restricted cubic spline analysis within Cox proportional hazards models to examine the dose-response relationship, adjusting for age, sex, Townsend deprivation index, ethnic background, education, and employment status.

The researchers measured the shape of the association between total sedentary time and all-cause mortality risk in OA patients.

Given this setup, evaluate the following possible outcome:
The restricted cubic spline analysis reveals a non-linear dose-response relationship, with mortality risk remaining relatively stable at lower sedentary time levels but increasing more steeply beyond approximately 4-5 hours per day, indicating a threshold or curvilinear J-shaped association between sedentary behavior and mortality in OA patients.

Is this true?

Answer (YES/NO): YES